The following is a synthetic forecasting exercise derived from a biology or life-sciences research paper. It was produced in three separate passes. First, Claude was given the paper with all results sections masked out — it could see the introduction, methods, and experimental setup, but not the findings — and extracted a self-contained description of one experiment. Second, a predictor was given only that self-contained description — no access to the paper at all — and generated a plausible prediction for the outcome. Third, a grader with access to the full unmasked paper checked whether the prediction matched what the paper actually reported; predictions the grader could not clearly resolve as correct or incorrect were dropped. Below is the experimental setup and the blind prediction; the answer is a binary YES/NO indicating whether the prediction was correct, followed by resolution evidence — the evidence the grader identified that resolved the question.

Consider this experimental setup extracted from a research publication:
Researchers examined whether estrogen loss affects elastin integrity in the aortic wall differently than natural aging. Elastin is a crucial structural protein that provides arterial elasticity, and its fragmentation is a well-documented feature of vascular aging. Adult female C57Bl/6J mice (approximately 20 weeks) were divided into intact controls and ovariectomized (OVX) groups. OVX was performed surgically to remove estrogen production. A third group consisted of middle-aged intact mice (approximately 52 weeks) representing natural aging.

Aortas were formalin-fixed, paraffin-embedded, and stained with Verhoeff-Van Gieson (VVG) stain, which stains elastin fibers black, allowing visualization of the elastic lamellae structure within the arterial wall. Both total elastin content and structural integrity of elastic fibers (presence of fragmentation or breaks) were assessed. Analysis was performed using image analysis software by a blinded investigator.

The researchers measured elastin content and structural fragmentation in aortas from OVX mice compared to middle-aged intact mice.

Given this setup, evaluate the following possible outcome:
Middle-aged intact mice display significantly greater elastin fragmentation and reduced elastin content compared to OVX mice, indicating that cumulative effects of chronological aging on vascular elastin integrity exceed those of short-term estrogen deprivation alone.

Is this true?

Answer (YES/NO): NO